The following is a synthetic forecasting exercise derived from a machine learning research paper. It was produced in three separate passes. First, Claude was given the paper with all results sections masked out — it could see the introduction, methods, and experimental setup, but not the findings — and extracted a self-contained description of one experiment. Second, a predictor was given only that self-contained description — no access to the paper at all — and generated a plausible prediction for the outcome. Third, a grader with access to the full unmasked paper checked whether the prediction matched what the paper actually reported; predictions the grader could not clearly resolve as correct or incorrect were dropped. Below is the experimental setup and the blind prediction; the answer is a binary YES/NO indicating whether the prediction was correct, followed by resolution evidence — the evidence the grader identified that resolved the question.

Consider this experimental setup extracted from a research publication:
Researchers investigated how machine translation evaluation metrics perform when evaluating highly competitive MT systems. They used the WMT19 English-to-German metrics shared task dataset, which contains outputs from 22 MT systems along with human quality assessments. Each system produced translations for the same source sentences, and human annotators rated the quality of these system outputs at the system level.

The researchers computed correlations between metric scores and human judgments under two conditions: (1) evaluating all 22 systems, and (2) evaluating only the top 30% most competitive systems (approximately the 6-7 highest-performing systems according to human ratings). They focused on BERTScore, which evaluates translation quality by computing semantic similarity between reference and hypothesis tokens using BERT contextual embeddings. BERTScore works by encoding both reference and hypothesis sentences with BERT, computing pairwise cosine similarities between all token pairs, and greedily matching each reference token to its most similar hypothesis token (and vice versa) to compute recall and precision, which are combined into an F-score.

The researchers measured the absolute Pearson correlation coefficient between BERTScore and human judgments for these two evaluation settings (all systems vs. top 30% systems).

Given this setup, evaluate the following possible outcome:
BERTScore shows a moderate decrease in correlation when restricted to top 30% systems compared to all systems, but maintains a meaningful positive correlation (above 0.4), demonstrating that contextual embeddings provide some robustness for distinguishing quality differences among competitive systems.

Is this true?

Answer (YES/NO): NO